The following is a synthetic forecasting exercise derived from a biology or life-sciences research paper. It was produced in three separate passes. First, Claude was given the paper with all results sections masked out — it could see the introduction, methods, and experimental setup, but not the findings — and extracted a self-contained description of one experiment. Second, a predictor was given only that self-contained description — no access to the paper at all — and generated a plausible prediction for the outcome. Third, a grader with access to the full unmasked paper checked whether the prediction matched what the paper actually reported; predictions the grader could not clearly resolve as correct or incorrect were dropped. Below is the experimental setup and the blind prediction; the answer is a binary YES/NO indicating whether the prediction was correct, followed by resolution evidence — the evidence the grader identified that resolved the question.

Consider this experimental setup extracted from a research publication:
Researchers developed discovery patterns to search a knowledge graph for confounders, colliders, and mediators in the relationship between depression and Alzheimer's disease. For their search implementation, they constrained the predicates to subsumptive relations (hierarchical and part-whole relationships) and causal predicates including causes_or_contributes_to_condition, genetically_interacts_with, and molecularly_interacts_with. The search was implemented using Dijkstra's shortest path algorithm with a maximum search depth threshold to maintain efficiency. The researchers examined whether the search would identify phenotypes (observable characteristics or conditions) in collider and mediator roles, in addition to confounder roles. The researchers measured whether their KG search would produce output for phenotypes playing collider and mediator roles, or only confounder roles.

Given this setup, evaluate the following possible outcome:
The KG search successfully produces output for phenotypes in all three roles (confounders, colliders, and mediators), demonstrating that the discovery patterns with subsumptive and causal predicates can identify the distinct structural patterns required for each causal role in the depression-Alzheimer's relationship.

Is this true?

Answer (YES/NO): YES